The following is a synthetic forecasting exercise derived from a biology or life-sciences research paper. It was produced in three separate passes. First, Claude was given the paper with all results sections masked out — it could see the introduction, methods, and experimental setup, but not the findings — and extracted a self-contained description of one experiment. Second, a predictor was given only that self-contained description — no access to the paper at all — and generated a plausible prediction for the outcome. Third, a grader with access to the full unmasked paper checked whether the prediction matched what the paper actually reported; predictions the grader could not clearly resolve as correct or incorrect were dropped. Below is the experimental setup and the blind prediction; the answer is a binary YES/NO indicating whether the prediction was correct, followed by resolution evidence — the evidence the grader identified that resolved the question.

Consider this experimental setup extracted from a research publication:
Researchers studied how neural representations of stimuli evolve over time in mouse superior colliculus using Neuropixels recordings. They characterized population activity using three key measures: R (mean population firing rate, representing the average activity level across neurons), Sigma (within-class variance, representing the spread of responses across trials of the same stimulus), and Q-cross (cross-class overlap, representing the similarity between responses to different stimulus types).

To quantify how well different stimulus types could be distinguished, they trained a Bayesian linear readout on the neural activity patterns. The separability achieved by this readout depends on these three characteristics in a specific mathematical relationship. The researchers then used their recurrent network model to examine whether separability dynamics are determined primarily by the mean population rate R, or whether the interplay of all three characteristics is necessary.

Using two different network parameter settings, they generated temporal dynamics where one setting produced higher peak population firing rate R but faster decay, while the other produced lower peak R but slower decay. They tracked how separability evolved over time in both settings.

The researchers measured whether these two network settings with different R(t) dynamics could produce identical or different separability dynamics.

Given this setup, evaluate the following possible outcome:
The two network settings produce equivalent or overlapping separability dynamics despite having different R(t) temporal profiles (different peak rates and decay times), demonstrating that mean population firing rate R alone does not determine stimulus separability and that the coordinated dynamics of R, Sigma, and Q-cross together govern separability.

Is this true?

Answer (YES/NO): YES